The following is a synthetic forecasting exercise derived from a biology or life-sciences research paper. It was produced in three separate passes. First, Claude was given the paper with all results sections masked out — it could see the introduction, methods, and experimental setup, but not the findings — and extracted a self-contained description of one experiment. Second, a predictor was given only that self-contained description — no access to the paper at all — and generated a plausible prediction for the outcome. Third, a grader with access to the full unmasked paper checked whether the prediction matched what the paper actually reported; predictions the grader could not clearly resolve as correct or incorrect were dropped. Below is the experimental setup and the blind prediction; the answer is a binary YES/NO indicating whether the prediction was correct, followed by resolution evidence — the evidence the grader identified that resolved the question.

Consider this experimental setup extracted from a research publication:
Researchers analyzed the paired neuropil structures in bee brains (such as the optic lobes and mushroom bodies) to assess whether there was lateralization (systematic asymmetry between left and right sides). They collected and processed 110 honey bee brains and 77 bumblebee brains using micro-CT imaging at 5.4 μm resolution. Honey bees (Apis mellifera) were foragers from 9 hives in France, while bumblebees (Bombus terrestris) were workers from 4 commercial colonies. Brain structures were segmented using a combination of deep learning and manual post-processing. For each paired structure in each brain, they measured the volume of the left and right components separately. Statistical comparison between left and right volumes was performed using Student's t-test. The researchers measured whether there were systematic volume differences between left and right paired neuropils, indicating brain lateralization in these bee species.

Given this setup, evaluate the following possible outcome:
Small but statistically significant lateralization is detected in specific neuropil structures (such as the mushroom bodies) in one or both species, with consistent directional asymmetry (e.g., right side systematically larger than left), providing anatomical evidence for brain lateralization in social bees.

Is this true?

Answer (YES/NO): NO